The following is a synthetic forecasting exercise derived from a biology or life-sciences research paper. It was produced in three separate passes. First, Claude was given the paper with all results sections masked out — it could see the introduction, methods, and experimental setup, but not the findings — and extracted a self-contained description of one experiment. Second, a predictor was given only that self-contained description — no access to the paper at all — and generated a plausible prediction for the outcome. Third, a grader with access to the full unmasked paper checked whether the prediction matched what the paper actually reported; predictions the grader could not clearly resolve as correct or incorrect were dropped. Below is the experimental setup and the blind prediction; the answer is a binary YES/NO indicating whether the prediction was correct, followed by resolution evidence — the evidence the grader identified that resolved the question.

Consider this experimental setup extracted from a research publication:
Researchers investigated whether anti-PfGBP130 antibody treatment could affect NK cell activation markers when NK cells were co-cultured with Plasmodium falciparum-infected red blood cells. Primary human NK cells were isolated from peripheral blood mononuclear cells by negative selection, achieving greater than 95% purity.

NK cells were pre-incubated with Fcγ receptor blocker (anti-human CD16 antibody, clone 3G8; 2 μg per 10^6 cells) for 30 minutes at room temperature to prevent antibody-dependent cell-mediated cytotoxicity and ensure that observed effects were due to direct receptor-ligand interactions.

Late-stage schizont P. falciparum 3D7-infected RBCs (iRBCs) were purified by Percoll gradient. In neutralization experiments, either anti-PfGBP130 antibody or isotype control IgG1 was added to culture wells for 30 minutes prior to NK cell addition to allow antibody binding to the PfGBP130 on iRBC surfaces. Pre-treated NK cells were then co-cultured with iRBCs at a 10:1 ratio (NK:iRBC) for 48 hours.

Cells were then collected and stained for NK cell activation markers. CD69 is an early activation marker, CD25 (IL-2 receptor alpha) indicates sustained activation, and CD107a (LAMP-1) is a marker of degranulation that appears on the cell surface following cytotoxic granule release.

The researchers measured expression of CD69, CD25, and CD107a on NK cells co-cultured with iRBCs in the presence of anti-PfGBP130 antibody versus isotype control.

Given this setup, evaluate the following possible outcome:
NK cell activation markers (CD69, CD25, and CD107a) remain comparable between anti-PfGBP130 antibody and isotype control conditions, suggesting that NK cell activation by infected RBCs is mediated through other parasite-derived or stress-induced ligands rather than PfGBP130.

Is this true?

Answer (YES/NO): NO